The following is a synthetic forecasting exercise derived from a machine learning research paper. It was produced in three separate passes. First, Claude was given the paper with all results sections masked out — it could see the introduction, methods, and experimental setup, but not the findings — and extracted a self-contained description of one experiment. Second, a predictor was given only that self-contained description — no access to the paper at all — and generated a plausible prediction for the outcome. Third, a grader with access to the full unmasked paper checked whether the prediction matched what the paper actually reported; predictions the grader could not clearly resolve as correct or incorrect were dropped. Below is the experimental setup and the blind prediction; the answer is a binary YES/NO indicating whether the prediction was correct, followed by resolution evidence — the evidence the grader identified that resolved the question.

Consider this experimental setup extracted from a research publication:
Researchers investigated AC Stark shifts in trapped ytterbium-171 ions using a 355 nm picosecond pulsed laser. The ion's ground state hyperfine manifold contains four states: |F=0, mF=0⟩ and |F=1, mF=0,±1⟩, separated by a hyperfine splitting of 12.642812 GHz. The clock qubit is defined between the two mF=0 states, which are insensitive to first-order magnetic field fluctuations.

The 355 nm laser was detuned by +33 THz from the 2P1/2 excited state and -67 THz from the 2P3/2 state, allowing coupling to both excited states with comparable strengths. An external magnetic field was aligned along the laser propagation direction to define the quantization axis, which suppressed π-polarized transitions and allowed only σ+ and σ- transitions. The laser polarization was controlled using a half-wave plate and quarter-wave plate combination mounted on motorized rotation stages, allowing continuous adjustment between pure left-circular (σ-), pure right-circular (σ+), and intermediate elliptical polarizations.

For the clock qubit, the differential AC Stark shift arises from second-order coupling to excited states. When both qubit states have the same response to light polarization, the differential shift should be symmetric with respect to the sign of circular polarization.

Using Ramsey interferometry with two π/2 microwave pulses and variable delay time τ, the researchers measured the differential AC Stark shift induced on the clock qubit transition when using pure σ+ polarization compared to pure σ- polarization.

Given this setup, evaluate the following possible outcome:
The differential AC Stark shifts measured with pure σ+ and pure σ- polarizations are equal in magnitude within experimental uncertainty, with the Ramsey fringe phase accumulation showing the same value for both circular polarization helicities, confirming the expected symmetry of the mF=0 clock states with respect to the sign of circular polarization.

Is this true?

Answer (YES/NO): NO